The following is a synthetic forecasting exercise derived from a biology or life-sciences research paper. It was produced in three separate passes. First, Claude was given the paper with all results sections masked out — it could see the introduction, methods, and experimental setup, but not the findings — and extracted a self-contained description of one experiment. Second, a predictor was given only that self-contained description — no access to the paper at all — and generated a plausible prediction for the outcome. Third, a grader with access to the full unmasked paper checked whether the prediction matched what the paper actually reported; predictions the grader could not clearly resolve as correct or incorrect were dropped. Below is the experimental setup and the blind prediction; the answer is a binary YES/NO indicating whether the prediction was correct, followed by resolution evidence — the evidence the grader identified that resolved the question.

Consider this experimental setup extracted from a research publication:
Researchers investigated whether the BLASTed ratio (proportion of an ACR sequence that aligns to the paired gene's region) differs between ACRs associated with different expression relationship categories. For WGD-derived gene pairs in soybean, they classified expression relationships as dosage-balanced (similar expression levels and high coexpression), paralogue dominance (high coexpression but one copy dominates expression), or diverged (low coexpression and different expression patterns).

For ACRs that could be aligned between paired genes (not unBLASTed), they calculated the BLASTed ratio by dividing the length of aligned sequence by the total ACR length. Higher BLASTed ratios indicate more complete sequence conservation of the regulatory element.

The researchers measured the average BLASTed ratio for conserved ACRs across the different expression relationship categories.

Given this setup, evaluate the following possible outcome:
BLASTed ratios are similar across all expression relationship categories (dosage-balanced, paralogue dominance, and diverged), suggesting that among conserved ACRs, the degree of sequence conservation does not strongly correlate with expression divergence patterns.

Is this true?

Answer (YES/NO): NO